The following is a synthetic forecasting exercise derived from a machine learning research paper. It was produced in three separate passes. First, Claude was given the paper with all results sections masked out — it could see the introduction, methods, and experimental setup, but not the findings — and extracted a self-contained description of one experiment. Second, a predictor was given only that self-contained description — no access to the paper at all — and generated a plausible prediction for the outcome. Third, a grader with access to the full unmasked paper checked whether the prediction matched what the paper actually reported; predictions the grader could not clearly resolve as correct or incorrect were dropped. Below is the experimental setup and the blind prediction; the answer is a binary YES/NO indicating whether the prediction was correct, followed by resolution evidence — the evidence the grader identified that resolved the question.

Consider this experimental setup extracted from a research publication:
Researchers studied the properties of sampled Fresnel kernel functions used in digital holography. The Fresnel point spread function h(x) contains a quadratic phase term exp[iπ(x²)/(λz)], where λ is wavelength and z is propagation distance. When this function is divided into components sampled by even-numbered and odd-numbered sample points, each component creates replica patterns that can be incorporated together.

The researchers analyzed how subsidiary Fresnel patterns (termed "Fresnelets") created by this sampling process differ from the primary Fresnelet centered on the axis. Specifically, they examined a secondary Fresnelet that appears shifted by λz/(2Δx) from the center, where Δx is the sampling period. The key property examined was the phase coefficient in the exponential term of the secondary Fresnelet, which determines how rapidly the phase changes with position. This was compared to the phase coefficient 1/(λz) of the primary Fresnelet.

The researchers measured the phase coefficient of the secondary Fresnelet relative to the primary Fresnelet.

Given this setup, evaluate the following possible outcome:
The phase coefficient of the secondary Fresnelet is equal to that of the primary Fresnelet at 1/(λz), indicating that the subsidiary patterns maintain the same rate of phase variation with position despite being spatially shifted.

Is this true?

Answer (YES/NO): NO